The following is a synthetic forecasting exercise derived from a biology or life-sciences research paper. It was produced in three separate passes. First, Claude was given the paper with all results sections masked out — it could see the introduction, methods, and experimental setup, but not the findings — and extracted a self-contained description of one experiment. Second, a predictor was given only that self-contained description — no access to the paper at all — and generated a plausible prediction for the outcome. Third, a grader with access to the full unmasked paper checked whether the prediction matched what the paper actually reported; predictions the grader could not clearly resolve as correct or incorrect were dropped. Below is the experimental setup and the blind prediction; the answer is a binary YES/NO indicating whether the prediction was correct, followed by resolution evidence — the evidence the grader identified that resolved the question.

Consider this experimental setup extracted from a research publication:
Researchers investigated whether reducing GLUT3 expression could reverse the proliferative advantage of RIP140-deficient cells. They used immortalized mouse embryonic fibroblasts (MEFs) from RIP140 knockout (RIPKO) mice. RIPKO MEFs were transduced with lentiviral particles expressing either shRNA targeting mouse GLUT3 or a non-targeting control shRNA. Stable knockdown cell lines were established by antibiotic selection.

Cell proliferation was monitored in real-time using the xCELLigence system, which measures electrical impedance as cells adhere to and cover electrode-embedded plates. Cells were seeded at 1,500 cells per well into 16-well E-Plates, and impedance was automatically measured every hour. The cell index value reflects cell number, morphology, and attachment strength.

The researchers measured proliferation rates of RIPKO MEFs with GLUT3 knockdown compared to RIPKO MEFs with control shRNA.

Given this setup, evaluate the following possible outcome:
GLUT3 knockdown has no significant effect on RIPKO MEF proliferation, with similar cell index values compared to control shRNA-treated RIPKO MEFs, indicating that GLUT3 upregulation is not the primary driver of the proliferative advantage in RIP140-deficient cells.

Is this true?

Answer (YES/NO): NO